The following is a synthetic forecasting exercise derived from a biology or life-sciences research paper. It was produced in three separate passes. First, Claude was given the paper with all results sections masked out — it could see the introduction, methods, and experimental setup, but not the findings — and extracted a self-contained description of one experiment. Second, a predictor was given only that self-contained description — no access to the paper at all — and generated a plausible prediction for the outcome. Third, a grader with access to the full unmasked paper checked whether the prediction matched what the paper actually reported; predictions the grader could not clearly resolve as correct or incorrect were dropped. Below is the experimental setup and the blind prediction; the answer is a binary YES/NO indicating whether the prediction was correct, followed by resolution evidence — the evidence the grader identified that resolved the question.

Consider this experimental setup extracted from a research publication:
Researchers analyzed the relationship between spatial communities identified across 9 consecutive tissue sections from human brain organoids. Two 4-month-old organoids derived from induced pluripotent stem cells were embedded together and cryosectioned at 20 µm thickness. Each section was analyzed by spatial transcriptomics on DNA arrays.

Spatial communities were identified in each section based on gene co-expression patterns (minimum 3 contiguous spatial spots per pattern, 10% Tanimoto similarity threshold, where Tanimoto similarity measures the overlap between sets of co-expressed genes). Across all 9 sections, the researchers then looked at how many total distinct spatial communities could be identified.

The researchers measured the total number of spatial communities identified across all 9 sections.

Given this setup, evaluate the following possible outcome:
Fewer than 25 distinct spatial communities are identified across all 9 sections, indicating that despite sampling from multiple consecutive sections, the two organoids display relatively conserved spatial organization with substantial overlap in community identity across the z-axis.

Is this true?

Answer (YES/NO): YES